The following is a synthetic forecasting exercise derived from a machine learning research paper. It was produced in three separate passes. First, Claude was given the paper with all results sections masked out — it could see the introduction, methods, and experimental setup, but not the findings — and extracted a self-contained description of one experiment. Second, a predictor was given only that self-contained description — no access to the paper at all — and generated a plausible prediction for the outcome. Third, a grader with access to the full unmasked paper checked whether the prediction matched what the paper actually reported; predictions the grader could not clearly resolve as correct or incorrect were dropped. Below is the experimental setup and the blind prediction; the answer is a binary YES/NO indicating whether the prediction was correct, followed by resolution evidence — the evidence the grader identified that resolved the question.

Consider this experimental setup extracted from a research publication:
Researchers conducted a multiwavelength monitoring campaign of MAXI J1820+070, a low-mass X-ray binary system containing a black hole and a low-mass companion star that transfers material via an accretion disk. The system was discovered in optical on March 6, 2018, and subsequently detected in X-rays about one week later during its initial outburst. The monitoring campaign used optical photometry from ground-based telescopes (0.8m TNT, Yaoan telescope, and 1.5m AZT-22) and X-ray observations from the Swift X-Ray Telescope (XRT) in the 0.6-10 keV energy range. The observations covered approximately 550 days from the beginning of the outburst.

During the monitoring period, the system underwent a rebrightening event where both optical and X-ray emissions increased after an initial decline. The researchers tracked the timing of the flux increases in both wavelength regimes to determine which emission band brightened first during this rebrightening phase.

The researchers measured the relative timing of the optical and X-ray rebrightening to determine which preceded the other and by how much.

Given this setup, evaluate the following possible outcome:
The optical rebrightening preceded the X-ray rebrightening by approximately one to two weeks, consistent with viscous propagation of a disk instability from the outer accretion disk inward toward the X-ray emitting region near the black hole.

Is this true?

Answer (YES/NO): NO